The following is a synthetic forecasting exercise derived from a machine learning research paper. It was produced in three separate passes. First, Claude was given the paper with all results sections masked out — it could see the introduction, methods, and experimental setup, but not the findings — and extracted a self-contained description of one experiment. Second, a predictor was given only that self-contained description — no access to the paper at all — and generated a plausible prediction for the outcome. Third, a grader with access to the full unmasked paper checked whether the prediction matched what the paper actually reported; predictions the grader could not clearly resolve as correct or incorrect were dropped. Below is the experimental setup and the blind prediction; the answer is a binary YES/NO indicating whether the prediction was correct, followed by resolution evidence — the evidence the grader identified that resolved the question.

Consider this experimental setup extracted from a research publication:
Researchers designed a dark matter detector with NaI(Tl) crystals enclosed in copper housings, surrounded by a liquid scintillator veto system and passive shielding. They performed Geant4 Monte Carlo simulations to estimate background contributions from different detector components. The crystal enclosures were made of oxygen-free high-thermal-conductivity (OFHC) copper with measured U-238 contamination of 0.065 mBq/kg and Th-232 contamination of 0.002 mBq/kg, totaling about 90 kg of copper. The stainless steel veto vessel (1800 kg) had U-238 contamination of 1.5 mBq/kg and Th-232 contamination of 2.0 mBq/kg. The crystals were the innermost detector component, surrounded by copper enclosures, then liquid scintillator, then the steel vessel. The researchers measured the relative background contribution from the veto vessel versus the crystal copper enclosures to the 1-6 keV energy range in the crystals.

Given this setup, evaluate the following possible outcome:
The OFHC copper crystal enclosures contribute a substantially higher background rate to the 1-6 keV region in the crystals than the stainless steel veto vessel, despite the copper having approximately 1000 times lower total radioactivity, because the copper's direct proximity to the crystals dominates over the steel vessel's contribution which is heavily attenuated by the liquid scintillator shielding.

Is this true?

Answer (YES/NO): YES